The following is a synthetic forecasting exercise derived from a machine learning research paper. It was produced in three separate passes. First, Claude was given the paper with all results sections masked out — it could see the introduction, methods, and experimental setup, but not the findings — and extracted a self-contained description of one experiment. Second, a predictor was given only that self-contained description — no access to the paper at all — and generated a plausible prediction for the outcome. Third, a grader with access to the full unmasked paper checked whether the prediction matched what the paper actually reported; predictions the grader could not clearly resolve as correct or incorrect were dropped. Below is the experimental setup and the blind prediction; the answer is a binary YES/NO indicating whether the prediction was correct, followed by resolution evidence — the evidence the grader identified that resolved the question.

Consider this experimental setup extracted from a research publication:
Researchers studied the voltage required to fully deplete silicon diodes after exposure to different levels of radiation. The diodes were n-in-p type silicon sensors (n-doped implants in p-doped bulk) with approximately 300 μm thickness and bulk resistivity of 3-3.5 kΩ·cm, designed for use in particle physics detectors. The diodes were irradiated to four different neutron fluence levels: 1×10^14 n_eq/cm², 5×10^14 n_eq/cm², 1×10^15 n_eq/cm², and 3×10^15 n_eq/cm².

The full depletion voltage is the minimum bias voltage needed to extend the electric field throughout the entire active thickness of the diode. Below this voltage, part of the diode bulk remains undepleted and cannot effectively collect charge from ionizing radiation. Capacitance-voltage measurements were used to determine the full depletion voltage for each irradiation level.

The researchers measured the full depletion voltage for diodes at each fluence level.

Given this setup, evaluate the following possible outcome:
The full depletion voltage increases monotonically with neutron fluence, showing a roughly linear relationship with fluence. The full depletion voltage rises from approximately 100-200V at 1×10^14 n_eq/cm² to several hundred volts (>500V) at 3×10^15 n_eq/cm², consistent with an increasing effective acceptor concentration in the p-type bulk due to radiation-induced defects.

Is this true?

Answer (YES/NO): NO